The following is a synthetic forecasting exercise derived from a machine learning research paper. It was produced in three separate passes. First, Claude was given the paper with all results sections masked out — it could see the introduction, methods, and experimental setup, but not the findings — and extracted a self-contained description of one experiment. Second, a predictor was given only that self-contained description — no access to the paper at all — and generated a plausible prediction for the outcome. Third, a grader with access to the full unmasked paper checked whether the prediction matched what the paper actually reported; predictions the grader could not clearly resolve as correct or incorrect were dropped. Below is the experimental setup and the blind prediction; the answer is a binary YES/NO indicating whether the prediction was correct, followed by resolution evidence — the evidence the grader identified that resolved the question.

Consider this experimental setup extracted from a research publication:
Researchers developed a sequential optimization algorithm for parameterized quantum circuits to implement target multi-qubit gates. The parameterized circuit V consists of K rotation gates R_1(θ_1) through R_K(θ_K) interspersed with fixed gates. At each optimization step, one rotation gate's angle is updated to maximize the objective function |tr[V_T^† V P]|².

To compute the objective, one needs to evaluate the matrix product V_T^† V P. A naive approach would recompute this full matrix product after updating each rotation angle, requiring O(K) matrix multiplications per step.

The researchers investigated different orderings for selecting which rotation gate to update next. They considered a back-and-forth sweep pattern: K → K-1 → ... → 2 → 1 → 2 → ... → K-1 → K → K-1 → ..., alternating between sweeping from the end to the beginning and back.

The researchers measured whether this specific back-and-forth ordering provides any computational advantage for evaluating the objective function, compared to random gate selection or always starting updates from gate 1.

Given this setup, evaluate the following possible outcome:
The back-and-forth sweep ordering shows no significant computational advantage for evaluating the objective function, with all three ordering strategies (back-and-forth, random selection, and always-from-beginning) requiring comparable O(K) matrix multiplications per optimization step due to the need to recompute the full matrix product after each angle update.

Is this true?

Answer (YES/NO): NO